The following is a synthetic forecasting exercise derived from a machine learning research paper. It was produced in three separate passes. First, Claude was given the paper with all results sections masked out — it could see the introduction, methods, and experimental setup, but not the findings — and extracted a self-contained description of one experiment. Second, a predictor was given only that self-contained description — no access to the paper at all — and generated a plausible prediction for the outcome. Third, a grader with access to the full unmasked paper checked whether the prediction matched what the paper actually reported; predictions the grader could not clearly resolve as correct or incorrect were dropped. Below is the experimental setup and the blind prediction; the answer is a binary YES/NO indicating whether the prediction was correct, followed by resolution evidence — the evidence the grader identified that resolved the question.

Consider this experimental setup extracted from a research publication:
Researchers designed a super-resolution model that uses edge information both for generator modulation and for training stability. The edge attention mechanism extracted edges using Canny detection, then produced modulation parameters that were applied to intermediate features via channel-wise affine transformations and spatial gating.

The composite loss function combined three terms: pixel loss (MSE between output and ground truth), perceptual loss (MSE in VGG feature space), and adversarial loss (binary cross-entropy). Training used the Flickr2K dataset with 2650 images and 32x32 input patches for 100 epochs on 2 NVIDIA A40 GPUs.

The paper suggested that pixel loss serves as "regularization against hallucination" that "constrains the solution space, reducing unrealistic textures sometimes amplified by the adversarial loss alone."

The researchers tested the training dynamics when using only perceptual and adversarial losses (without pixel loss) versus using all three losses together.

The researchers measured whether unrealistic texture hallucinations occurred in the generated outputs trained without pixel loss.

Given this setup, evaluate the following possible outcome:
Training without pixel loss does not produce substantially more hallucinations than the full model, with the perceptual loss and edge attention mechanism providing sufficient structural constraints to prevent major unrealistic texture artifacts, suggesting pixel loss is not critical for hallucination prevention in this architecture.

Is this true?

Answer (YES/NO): NO